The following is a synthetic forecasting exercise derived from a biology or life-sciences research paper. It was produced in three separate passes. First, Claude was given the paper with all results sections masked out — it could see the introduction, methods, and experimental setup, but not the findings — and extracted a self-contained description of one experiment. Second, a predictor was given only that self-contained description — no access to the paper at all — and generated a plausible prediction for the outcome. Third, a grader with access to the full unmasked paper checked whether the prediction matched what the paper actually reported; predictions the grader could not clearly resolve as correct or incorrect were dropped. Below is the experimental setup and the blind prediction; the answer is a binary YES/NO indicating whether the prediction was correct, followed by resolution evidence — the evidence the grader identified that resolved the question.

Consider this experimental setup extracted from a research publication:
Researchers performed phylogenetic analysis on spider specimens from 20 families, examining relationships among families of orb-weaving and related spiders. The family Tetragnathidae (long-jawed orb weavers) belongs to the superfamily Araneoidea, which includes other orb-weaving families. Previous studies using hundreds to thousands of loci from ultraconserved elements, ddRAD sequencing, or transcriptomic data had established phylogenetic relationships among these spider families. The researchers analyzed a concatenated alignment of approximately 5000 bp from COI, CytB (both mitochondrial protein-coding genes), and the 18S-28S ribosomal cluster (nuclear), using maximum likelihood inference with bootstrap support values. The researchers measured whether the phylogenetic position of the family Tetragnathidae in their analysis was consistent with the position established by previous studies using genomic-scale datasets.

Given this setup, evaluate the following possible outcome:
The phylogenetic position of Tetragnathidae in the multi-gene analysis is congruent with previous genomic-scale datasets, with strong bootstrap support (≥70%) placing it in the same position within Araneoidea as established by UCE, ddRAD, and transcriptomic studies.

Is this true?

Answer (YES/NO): NO